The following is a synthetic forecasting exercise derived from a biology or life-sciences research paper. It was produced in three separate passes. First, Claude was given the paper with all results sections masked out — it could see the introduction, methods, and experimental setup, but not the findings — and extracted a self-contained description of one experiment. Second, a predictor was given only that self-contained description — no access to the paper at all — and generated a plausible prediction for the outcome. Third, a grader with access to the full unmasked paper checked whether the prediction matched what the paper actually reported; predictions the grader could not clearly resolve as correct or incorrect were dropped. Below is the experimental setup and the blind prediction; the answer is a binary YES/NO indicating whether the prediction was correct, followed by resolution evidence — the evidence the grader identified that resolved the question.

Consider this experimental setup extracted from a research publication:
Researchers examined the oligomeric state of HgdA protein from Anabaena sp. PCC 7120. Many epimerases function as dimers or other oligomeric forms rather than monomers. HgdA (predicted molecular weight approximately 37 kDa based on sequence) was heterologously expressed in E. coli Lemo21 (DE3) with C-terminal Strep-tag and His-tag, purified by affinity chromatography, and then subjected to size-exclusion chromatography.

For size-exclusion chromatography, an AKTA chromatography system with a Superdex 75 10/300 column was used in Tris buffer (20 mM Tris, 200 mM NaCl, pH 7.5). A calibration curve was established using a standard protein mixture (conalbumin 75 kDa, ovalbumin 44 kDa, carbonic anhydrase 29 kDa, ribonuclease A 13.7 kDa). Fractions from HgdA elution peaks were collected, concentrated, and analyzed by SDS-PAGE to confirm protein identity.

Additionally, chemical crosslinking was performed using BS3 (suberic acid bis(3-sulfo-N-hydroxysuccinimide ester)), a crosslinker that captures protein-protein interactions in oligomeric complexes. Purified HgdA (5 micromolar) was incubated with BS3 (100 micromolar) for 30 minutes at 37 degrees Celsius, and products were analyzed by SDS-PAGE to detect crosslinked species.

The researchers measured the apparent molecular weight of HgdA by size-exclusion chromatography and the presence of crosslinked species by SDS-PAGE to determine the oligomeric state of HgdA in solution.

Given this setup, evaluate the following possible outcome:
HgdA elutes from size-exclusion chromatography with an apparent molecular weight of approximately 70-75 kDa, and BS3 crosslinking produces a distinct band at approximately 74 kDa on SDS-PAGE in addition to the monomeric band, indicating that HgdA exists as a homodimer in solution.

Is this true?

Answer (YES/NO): YES